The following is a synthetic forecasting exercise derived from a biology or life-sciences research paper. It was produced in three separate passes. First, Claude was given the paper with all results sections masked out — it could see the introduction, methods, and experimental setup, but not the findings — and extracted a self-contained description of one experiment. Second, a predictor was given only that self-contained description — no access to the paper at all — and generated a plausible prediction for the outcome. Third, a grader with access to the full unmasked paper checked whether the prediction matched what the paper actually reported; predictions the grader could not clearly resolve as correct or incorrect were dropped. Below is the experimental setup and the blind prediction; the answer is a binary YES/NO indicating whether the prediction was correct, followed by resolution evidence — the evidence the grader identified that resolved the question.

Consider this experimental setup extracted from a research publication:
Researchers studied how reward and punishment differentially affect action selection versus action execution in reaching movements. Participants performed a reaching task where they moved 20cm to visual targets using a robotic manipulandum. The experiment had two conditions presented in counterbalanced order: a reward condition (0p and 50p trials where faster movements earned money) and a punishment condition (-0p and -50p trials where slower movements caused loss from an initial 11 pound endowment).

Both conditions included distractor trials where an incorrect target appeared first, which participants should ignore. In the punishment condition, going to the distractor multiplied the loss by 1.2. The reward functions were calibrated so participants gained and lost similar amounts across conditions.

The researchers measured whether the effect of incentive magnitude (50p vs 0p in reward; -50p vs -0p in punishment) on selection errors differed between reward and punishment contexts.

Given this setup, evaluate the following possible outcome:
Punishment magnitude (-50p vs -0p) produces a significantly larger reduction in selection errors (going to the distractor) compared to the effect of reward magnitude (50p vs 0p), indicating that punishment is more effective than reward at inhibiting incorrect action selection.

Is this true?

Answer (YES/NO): NO